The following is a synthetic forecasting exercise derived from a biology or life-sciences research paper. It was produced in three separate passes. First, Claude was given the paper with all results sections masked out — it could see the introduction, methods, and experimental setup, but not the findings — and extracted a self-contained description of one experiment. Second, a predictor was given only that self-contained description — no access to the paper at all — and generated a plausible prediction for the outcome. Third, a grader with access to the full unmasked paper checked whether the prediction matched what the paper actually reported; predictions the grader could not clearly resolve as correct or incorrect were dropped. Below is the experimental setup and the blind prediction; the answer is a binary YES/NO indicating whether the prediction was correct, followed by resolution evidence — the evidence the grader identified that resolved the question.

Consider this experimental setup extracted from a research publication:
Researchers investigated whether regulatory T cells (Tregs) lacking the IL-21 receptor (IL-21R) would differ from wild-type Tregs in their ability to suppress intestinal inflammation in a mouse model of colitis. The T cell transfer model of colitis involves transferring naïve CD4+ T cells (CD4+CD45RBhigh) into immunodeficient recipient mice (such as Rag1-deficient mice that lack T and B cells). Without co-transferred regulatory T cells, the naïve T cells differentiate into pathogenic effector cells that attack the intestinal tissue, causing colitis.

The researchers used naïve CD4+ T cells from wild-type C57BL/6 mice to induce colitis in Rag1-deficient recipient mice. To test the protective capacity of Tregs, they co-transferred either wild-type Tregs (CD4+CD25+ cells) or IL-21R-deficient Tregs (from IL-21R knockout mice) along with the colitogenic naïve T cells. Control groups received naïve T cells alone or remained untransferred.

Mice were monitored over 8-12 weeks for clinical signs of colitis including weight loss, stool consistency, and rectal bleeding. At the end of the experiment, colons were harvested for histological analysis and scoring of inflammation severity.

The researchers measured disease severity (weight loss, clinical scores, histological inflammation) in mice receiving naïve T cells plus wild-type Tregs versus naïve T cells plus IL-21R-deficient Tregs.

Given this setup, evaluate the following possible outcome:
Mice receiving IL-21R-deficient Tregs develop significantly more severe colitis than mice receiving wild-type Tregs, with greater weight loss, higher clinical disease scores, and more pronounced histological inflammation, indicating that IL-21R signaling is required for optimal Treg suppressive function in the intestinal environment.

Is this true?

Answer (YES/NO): NO